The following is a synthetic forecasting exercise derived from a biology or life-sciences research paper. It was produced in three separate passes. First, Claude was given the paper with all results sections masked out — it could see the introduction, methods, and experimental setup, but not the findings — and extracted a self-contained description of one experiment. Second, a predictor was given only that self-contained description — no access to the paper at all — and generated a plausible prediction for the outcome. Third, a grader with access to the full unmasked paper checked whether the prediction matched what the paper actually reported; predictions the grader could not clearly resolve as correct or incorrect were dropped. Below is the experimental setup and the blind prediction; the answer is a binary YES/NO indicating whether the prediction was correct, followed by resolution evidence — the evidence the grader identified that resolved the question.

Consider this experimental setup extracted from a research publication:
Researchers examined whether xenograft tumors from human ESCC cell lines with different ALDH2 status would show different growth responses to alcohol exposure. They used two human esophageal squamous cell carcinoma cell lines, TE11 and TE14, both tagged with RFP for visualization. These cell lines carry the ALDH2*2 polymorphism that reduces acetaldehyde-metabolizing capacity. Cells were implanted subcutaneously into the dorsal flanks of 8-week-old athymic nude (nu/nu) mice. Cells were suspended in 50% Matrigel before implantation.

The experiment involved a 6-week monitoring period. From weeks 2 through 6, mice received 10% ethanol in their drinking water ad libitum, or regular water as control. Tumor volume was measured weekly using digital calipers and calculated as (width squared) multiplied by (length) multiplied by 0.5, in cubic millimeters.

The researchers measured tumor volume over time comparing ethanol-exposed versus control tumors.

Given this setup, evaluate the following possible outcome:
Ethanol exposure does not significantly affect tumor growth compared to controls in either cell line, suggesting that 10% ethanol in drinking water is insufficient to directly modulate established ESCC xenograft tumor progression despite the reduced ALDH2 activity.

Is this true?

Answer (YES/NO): NO